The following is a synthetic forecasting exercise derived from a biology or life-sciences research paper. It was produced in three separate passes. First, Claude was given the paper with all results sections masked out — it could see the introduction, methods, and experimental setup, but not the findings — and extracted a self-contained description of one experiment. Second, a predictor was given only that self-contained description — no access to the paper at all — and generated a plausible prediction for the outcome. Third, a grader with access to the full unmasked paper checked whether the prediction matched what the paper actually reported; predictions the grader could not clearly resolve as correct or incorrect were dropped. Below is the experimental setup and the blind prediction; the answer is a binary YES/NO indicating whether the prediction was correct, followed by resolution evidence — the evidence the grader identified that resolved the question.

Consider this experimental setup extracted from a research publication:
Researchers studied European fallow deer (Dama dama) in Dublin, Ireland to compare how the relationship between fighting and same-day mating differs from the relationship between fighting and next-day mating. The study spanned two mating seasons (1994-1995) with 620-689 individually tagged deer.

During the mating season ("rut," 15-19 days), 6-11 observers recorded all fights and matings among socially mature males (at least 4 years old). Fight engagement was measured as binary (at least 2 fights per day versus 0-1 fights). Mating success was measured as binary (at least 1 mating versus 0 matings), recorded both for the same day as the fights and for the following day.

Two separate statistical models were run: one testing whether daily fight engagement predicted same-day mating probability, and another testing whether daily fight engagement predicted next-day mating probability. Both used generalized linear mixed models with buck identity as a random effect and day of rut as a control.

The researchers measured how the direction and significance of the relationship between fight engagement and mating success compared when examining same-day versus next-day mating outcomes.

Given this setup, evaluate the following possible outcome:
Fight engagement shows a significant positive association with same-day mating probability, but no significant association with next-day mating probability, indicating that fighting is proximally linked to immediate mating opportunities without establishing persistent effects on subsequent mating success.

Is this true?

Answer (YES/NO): NO